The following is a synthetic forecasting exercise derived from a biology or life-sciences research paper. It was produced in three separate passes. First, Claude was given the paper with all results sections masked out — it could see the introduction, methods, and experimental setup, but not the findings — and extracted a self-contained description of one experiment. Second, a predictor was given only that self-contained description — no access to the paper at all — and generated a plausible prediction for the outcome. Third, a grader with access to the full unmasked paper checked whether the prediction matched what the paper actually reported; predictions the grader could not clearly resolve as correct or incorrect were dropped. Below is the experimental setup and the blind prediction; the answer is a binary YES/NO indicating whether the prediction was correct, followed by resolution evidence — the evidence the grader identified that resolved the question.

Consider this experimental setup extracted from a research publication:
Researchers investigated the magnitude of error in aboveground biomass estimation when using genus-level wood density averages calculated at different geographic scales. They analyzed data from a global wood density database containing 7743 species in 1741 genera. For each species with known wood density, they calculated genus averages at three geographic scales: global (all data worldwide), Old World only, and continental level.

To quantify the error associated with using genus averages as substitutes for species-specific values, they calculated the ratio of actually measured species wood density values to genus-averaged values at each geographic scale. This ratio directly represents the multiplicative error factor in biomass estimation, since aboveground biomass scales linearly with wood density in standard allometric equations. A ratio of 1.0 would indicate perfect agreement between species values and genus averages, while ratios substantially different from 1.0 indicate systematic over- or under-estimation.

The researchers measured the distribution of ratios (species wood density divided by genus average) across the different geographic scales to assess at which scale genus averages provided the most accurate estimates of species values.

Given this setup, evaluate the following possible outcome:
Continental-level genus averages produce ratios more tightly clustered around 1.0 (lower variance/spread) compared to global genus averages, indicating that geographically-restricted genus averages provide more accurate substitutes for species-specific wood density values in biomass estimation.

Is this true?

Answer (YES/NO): YES